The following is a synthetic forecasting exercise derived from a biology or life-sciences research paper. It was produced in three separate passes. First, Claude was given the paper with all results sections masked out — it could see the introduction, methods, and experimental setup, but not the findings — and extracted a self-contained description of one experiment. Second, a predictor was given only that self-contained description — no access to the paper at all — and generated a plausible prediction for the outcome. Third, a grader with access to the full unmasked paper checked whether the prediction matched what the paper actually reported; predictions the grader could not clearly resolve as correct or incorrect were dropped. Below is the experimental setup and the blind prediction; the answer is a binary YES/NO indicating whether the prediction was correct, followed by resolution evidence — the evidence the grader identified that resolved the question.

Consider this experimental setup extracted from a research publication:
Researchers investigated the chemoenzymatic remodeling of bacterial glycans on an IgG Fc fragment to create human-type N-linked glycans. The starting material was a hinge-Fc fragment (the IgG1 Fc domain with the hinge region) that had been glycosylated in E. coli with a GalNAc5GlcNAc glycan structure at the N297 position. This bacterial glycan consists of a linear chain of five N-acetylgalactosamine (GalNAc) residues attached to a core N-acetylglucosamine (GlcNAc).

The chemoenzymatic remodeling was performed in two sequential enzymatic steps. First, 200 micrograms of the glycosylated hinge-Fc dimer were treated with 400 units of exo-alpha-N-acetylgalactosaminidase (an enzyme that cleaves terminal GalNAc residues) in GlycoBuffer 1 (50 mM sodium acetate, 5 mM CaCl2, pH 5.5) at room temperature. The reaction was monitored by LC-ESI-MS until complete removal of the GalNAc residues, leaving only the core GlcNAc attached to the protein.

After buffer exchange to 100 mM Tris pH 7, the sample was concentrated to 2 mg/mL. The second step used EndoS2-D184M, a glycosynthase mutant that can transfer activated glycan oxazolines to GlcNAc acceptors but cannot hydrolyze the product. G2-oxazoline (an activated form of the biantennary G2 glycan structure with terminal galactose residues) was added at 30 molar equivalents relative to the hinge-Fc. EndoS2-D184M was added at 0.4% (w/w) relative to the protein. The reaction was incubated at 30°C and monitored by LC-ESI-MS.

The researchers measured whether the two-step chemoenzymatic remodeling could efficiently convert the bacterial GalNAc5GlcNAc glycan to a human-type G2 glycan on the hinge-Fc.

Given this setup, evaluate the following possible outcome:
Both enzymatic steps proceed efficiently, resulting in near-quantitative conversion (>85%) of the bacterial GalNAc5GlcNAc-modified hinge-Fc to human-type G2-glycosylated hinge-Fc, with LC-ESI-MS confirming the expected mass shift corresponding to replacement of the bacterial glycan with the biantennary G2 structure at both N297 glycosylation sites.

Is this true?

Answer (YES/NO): YES